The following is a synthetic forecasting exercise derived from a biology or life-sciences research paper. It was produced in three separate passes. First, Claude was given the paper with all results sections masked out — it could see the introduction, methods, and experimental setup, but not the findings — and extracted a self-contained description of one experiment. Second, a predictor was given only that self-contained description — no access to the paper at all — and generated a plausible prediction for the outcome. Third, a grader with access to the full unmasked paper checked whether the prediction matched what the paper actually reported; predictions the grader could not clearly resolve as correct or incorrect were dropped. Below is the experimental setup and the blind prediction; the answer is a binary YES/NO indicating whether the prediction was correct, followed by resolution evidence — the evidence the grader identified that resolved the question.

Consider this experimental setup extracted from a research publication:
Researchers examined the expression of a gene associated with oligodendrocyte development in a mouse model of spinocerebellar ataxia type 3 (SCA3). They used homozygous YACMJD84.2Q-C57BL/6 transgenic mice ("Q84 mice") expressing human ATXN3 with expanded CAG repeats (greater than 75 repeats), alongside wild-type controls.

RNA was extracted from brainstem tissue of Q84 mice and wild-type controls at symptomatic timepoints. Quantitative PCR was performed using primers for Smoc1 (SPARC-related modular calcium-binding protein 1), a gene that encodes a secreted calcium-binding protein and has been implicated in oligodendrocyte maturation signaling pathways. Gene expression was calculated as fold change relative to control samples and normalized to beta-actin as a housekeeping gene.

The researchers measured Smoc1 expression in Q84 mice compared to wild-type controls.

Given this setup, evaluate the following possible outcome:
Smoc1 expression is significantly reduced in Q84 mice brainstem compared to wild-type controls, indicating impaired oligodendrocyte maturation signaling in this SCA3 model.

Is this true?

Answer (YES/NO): NO